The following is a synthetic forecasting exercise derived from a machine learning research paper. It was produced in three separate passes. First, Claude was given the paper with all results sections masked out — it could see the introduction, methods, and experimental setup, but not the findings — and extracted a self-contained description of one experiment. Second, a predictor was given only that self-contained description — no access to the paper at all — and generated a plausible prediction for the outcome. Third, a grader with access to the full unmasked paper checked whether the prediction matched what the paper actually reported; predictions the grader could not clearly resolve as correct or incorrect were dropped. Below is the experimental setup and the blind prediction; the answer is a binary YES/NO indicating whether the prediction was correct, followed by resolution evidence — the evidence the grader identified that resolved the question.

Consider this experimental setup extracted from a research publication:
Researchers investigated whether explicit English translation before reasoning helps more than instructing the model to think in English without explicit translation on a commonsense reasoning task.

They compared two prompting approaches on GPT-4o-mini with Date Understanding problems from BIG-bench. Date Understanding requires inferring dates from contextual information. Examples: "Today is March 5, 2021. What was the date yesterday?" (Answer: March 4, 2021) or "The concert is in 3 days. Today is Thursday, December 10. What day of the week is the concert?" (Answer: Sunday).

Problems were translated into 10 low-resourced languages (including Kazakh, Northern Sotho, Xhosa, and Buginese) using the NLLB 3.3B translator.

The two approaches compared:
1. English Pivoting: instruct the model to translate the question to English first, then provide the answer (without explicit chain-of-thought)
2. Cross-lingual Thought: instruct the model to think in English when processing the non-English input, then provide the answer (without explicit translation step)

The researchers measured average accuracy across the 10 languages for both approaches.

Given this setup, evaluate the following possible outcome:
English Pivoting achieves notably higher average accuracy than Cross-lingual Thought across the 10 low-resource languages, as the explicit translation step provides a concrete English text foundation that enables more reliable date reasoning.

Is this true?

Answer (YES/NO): YES